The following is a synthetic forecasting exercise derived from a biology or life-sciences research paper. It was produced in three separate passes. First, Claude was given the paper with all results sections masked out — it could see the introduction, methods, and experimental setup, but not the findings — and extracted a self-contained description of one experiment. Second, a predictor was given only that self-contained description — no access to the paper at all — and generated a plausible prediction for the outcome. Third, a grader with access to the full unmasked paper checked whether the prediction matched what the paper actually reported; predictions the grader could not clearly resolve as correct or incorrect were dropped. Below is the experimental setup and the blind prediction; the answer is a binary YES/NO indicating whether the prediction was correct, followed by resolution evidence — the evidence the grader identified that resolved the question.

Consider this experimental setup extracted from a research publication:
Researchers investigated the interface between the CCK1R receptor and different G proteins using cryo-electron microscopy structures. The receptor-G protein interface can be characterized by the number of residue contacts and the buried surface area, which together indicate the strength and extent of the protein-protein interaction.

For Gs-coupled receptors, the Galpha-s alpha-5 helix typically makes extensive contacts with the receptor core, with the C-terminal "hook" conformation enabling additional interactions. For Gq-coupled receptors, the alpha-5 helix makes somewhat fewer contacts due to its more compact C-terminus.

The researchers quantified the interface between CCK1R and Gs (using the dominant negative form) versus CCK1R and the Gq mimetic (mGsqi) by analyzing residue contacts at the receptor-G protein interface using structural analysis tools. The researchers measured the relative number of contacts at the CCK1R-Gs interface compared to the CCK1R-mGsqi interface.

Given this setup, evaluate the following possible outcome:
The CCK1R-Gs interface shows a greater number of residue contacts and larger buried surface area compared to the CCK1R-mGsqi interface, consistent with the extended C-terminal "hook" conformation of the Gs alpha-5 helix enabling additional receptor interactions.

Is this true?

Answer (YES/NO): NO